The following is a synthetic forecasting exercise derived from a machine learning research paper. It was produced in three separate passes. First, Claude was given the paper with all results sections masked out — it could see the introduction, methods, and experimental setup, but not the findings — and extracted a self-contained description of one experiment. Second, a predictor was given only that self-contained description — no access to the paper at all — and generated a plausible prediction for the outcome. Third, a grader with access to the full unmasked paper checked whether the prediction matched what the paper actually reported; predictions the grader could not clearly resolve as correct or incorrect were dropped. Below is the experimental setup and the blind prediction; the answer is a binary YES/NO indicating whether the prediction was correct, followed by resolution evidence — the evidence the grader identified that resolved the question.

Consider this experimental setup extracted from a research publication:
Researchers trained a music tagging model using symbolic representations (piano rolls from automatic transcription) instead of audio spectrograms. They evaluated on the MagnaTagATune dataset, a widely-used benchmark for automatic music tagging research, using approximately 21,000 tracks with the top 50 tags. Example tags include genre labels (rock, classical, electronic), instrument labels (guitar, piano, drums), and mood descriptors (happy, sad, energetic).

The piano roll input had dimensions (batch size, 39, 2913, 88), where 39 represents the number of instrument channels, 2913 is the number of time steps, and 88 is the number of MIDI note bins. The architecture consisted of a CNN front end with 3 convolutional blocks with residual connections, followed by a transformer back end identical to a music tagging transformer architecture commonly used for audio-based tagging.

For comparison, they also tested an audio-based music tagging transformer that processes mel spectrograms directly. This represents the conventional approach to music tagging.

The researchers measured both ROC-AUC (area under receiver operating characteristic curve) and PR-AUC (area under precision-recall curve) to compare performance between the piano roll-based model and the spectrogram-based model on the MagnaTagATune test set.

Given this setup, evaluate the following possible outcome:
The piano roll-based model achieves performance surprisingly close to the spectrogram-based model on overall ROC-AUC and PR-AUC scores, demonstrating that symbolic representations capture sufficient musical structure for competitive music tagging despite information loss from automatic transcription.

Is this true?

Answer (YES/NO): NO